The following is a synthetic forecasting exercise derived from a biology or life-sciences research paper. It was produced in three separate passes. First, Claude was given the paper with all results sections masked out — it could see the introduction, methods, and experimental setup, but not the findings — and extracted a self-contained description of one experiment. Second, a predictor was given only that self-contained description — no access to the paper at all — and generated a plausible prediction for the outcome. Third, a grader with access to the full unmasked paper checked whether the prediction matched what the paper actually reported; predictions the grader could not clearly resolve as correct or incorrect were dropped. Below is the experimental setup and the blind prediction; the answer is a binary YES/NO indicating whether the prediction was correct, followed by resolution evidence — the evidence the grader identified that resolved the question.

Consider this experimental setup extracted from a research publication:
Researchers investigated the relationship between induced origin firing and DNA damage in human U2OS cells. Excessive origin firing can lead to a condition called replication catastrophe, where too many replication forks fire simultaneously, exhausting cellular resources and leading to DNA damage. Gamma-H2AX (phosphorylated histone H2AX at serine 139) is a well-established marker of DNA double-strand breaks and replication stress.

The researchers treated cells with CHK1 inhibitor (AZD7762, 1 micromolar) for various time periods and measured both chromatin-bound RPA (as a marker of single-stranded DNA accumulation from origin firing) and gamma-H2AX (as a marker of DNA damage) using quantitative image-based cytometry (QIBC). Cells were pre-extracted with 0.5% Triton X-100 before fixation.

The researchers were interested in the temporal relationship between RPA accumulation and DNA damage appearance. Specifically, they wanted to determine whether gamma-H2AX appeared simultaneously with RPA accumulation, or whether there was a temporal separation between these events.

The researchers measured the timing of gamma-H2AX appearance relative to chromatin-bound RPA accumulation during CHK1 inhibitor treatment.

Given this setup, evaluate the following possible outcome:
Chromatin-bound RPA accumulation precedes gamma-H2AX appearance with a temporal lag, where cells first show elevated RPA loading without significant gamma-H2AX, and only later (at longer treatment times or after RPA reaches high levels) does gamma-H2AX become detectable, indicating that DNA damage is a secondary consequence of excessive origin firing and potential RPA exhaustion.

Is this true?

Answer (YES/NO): YES